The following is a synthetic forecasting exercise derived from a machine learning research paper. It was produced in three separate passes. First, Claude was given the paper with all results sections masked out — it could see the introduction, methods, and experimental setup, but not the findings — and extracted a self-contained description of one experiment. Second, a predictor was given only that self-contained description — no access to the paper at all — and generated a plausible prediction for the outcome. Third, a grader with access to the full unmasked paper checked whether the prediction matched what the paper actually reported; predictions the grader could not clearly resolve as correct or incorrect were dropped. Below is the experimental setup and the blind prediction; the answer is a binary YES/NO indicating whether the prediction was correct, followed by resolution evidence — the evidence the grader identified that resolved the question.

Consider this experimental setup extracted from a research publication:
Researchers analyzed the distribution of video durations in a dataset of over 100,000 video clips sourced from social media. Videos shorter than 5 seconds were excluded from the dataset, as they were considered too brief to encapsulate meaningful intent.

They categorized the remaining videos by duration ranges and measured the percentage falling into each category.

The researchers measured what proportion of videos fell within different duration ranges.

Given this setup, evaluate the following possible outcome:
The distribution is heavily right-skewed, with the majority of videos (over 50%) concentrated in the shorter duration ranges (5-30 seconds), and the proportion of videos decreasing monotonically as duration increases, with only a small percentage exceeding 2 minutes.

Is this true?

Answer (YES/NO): YES